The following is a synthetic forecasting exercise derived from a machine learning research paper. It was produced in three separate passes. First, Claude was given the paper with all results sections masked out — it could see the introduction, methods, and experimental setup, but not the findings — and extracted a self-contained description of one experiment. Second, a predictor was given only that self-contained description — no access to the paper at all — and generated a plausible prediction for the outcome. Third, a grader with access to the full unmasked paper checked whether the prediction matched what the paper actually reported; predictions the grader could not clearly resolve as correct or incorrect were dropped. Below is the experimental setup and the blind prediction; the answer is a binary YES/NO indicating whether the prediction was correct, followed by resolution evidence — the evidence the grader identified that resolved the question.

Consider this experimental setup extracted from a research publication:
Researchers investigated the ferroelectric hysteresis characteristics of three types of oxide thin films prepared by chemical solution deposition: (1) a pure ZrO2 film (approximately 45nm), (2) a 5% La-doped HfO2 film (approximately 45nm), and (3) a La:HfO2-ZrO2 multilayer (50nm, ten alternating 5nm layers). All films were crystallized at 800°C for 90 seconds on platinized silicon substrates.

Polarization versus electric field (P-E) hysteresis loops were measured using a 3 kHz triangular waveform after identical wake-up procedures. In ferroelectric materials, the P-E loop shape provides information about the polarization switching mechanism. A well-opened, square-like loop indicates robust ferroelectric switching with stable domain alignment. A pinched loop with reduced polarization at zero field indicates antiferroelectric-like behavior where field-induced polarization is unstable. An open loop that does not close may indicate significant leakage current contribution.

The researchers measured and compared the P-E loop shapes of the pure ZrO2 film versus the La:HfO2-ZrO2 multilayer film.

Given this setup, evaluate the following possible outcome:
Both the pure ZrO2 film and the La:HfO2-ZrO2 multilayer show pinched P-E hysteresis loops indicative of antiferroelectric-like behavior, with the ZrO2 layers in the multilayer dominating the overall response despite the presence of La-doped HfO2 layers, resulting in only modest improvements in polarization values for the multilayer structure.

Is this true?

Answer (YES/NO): NO